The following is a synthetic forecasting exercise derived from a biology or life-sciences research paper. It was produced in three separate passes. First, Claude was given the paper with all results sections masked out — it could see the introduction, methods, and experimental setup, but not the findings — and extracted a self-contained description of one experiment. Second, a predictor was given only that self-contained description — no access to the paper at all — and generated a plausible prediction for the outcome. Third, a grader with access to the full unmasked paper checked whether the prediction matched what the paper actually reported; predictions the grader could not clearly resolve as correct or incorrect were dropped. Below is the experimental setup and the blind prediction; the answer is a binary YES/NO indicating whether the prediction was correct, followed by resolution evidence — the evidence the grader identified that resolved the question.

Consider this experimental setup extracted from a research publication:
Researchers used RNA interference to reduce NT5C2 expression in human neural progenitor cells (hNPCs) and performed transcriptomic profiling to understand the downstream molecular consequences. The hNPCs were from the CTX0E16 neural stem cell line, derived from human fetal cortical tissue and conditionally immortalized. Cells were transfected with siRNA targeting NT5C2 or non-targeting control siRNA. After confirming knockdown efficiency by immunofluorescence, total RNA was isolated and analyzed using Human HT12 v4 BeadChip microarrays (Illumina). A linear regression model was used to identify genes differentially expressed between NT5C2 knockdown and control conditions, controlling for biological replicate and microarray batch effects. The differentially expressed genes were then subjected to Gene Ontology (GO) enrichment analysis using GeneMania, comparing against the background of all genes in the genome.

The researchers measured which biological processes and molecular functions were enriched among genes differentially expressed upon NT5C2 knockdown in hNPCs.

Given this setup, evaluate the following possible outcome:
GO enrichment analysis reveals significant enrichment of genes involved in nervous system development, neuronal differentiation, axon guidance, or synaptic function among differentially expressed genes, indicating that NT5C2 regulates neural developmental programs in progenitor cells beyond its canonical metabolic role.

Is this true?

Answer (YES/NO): NO